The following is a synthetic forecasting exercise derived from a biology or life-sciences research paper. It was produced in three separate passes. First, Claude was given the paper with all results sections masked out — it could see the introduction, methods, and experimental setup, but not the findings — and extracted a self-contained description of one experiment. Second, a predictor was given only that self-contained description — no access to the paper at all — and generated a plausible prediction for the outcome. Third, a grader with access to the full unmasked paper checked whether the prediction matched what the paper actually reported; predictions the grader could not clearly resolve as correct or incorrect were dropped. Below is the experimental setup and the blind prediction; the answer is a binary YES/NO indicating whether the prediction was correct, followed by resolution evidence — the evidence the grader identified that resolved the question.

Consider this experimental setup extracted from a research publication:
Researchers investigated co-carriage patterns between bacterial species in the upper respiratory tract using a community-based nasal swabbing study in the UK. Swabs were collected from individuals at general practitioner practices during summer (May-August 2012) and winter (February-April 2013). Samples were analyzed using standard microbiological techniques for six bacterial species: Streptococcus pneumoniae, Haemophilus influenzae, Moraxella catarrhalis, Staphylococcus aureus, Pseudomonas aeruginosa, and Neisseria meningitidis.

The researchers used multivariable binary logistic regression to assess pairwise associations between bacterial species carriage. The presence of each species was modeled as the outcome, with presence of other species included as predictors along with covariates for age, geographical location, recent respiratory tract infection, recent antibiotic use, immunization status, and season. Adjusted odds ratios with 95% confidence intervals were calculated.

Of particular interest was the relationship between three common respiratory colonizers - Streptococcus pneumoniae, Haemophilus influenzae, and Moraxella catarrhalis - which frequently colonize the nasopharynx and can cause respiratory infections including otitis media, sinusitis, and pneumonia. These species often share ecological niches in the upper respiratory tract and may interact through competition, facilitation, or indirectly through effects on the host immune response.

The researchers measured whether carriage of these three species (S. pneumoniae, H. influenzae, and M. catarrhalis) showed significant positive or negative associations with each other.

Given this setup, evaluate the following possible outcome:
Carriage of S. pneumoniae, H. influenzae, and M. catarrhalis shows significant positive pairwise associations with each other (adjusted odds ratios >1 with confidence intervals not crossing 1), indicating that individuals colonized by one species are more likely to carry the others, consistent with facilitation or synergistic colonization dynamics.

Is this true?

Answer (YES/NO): YES